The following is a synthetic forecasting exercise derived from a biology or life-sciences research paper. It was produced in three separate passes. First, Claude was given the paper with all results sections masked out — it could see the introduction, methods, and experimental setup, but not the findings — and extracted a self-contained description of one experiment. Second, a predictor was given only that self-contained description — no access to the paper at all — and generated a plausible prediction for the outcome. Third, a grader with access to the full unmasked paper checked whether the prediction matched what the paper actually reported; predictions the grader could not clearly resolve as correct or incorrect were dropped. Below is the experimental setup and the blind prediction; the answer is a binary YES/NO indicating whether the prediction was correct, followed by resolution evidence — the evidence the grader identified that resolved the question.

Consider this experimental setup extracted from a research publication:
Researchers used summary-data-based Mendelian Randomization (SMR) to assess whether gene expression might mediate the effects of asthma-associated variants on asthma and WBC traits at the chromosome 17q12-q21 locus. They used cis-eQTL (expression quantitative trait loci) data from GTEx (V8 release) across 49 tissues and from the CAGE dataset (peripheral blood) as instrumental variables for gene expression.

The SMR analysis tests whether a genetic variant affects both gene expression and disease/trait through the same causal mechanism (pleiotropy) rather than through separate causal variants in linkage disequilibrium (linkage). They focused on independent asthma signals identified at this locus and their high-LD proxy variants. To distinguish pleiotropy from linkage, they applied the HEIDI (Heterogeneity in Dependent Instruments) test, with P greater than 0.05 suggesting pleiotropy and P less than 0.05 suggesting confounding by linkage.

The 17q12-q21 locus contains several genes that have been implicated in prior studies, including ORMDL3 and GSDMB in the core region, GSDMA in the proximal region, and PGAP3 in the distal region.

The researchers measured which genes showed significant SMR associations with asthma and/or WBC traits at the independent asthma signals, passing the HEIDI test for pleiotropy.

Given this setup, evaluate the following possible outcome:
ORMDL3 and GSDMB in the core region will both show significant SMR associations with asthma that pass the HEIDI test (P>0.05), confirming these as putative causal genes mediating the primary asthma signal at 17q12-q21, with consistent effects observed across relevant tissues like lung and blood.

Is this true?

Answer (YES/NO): YES